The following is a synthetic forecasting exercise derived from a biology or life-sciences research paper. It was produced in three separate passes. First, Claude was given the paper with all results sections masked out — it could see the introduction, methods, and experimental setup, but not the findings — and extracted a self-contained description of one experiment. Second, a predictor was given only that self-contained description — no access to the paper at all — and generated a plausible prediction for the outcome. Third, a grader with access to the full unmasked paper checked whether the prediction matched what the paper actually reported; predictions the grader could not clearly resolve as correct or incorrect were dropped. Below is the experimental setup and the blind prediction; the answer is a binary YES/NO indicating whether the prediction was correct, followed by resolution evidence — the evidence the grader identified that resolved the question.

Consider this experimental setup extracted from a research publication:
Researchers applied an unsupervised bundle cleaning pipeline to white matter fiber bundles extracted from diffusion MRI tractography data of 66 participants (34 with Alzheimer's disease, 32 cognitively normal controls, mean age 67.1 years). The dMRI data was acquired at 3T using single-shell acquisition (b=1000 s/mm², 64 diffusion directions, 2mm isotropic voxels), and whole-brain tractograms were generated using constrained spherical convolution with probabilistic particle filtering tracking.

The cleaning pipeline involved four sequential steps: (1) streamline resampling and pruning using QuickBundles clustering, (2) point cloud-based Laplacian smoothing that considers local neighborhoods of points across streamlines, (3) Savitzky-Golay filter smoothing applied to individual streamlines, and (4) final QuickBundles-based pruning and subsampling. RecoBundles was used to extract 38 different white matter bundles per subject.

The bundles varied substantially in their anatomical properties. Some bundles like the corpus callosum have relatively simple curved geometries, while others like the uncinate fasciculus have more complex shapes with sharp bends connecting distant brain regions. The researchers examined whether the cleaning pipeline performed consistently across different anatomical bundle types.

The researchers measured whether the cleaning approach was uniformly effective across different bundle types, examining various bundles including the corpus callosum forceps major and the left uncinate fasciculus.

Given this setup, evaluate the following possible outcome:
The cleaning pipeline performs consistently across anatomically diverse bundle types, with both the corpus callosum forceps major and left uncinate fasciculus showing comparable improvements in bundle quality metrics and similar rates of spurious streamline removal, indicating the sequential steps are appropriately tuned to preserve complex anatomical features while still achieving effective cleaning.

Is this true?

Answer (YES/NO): NO